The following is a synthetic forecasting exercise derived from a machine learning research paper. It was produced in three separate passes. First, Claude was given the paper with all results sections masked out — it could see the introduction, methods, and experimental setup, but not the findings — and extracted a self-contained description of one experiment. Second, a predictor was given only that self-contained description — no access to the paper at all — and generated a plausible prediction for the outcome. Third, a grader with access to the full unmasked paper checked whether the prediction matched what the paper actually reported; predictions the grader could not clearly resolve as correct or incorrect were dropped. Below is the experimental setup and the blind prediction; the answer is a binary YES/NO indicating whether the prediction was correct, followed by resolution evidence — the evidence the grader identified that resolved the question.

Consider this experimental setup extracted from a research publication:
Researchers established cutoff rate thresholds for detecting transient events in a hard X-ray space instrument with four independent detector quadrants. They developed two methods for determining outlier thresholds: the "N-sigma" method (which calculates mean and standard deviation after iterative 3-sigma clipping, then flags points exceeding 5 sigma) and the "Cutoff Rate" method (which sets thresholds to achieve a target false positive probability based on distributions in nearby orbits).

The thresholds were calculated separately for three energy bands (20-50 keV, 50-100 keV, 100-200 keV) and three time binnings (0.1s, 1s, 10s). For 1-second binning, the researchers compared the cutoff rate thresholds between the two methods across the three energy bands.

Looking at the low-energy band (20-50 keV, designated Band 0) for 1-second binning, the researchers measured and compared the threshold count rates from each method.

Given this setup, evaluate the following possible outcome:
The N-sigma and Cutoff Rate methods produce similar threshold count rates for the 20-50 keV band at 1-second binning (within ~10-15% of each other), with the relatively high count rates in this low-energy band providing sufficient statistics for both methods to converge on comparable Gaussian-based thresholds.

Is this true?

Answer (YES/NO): NO